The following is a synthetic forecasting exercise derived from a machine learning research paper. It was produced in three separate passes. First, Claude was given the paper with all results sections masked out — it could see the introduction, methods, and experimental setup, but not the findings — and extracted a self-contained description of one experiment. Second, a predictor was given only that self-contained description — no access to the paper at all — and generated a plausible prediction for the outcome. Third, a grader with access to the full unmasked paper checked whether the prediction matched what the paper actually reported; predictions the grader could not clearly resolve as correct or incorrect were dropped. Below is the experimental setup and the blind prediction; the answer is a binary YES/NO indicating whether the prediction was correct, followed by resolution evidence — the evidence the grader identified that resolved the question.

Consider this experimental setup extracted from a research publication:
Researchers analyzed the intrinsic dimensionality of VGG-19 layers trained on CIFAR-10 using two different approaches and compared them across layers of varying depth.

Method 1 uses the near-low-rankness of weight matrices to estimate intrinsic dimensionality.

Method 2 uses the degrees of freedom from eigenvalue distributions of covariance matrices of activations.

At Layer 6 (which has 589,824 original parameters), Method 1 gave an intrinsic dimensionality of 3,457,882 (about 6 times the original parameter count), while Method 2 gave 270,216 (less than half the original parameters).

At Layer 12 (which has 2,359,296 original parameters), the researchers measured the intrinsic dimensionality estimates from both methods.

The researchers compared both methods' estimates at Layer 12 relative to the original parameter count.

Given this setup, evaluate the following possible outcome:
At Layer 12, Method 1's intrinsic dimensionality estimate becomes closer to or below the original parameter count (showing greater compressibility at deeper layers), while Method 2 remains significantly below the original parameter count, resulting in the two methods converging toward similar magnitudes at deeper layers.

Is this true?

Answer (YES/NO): YES